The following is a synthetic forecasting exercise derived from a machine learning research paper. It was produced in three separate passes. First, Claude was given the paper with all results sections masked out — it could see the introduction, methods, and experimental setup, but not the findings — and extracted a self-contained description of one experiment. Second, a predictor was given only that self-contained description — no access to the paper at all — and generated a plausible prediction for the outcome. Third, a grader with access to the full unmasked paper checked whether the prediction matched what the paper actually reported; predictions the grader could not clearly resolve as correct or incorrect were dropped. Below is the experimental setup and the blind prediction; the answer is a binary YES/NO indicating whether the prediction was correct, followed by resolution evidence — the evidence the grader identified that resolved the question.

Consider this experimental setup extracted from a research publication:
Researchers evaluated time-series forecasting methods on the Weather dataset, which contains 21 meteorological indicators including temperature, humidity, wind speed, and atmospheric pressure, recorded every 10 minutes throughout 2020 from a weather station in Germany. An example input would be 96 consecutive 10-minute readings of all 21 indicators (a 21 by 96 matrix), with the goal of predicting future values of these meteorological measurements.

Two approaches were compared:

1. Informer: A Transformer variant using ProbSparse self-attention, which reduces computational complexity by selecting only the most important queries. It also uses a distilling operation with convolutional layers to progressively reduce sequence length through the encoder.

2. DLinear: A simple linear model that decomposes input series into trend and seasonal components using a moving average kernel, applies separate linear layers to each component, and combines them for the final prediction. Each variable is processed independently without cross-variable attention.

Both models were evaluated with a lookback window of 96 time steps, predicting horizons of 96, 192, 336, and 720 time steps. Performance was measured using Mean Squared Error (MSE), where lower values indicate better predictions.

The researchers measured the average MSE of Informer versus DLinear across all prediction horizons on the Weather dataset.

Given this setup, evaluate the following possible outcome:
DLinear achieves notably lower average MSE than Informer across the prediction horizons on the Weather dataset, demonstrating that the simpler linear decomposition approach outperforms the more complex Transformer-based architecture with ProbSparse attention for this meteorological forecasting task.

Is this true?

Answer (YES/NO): YES